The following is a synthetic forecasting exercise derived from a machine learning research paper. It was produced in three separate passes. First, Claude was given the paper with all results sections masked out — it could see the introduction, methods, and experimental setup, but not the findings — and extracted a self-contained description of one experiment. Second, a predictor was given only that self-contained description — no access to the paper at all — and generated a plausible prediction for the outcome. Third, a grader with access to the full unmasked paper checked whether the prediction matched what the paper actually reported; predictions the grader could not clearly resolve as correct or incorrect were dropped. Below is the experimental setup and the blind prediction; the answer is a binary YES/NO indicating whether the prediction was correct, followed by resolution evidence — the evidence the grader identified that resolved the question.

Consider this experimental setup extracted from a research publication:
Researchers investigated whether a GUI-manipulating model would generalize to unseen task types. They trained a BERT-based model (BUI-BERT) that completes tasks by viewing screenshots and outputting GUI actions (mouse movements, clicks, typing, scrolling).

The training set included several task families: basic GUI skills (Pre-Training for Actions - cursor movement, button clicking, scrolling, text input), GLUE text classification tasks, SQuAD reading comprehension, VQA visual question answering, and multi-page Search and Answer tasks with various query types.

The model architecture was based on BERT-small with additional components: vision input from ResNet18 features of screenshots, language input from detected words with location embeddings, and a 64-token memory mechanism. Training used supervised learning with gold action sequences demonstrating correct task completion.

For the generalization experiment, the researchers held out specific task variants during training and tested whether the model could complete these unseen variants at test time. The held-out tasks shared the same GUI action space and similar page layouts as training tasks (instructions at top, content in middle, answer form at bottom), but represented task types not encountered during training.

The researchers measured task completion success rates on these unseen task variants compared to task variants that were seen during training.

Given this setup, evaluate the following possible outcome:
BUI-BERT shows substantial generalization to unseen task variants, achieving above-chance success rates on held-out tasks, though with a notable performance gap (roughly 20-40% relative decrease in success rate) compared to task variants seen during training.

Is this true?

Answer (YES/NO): NO